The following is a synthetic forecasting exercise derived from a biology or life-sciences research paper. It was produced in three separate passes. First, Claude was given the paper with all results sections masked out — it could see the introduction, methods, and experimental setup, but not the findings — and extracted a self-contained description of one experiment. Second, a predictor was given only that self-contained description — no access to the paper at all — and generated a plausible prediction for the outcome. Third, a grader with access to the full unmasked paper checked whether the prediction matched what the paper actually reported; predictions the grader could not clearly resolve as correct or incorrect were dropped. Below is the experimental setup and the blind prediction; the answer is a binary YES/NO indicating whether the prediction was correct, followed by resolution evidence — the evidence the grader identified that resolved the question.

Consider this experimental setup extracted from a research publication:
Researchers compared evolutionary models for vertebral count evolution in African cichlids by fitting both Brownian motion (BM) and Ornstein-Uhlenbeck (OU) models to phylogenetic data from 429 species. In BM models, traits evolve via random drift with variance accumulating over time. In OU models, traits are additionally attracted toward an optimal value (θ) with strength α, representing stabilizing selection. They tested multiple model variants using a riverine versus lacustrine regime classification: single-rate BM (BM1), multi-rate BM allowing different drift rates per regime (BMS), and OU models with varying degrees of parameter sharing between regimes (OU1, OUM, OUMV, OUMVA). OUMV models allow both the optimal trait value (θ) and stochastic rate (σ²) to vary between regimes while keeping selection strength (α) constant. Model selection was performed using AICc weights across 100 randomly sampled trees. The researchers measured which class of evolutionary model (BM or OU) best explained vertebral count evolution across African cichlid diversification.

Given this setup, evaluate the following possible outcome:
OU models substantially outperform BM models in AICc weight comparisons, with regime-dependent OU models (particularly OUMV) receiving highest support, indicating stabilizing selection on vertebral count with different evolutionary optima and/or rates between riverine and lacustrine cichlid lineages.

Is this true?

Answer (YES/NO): NO